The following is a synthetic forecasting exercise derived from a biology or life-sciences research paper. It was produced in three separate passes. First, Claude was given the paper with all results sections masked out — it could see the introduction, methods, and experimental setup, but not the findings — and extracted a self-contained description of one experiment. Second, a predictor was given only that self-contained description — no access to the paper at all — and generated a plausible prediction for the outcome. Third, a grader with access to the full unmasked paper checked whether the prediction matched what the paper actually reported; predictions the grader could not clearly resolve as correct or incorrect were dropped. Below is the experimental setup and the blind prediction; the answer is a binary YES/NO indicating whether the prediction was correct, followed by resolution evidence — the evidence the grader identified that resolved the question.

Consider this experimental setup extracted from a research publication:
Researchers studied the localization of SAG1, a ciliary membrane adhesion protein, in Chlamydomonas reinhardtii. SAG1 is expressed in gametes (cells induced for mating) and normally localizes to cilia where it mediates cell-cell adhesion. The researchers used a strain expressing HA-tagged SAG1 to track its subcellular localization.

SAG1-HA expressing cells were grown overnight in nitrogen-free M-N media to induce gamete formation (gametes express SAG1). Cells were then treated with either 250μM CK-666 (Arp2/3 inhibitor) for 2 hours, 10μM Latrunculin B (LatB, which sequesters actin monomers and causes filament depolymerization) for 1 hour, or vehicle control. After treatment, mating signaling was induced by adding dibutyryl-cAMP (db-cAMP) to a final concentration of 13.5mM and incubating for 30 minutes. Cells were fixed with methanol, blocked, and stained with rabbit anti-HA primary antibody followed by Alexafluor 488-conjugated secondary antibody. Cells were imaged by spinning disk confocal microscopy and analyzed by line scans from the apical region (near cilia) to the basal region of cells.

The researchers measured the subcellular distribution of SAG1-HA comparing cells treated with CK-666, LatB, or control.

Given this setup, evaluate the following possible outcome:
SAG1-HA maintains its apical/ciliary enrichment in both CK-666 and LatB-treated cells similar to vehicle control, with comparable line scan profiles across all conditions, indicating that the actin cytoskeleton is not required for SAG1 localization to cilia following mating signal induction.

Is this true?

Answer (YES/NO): NO